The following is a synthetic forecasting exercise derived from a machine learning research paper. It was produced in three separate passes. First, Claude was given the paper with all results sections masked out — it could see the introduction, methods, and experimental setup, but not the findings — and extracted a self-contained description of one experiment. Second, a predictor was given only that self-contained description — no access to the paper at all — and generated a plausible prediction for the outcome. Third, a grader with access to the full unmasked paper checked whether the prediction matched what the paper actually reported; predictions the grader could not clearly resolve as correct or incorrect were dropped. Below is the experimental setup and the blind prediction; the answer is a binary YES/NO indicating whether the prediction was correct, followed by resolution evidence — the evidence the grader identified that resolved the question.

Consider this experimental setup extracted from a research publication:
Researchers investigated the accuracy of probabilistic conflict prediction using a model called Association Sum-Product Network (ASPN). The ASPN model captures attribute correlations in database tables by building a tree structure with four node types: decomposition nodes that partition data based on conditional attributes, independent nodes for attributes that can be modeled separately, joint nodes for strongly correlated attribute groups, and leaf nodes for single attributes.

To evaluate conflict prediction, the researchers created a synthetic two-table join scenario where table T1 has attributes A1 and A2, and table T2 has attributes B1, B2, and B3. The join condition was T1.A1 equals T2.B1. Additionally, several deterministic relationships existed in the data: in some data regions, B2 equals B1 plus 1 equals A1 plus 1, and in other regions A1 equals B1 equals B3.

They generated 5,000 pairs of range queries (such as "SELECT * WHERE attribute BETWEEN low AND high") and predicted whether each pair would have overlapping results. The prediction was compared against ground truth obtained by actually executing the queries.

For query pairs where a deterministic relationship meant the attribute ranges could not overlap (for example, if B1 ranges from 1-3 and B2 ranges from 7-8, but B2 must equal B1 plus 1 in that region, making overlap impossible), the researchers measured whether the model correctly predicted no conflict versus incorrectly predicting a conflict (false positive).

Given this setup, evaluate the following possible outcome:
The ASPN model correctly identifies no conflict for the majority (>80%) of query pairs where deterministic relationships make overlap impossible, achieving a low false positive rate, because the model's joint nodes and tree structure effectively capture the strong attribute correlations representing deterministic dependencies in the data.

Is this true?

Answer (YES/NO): YES